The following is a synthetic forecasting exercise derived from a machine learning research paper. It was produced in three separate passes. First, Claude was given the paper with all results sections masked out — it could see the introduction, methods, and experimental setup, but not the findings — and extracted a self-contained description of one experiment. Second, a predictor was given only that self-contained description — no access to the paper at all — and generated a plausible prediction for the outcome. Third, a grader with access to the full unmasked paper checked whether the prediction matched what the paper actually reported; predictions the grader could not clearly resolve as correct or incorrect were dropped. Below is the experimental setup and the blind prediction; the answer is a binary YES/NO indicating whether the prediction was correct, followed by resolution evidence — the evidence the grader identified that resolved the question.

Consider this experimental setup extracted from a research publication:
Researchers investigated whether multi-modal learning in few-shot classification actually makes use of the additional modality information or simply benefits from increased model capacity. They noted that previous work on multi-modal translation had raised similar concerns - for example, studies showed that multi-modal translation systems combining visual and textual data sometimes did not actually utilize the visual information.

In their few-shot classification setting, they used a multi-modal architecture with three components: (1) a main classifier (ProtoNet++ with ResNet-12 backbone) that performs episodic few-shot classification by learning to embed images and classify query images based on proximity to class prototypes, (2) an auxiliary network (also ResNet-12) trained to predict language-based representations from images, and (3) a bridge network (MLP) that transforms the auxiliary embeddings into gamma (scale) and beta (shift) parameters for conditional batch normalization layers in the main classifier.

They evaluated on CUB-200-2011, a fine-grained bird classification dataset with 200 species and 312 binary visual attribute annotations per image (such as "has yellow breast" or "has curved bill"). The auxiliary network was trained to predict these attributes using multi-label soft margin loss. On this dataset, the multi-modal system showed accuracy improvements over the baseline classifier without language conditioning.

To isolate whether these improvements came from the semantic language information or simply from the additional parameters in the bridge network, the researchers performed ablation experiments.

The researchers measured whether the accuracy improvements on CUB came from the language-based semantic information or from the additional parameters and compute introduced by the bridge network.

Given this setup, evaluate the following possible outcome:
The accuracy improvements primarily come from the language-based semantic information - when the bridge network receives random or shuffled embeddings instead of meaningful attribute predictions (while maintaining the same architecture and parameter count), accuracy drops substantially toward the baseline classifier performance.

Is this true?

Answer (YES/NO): NO